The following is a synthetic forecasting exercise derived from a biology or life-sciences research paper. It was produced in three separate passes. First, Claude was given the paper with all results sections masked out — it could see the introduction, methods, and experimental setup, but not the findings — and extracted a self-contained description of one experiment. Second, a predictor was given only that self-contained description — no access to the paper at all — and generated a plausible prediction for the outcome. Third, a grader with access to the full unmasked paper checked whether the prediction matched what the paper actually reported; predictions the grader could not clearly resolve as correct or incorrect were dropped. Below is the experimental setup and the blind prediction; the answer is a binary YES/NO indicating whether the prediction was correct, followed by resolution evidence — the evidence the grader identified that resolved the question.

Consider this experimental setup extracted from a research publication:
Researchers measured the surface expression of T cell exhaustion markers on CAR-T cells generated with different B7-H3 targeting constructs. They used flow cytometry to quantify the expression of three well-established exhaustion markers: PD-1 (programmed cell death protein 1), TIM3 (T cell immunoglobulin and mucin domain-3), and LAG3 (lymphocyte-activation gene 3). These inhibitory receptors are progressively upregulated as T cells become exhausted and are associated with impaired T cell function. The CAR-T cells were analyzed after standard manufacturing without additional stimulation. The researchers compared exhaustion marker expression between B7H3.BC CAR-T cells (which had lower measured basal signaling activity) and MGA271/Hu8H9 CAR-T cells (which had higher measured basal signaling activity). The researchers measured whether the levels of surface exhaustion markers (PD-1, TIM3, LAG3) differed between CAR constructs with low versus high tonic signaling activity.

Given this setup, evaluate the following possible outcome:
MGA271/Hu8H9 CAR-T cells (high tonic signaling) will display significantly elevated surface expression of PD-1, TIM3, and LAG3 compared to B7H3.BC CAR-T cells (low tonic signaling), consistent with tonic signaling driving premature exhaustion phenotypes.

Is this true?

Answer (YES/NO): YES